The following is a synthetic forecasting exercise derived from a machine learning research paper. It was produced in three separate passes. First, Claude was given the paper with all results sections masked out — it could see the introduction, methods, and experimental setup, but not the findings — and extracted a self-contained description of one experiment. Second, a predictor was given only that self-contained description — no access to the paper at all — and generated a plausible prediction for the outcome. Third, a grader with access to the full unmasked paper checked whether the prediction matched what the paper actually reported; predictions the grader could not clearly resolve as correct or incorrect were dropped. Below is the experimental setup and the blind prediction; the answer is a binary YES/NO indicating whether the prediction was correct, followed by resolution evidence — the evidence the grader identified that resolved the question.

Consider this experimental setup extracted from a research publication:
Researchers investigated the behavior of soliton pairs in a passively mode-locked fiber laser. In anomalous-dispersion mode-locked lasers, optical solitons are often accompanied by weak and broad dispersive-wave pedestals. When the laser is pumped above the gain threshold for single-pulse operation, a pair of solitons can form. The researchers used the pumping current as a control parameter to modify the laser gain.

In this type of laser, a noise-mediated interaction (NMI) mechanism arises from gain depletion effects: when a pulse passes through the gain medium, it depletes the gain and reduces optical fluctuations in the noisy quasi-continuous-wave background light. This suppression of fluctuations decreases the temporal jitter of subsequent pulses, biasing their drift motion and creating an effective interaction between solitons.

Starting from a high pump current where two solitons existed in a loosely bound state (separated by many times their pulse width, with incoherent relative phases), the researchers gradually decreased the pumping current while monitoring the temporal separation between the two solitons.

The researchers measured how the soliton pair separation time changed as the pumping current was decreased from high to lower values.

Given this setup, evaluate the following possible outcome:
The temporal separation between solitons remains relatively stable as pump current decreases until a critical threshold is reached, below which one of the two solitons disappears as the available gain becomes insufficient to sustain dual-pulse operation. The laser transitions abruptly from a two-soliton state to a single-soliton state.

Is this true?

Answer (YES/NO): NO